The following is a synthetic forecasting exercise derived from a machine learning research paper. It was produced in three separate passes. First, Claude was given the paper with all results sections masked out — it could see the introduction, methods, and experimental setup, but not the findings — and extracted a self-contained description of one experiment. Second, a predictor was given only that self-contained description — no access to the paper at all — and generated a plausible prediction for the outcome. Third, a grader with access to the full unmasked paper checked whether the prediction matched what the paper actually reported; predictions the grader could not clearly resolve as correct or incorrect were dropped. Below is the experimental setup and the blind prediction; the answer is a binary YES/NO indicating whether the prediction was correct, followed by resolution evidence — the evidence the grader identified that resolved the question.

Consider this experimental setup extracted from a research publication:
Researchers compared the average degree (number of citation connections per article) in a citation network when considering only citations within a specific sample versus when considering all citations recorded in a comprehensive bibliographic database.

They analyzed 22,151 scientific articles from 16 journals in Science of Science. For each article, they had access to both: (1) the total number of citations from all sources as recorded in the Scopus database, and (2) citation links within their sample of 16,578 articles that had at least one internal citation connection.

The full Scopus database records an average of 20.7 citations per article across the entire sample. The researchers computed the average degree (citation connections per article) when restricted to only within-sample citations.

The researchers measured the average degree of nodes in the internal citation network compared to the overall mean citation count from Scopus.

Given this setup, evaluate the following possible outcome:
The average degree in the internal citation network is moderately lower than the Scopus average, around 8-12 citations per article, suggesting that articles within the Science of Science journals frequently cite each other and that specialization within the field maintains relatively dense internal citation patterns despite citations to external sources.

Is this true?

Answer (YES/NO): YES